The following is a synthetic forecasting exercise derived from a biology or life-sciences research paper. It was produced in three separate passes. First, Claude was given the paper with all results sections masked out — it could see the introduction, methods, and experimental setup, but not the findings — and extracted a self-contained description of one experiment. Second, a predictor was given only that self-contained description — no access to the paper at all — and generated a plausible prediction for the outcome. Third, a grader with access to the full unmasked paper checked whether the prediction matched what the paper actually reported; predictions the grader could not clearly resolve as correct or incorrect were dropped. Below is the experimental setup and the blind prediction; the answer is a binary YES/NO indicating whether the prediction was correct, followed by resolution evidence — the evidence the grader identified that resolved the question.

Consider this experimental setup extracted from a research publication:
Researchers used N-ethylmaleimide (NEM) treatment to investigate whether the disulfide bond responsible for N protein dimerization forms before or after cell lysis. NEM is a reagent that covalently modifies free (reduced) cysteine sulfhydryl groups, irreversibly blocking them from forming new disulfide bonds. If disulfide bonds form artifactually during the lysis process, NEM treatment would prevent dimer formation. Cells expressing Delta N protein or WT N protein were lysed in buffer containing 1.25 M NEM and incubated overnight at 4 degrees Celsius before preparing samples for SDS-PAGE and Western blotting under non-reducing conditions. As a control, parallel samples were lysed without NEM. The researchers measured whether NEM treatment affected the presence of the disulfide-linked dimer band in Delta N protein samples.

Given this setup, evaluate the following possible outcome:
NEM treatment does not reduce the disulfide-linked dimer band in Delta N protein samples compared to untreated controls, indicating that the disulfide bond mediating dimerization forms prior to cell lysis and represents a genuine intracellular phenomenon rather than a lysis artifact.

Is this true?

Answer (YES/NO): YES